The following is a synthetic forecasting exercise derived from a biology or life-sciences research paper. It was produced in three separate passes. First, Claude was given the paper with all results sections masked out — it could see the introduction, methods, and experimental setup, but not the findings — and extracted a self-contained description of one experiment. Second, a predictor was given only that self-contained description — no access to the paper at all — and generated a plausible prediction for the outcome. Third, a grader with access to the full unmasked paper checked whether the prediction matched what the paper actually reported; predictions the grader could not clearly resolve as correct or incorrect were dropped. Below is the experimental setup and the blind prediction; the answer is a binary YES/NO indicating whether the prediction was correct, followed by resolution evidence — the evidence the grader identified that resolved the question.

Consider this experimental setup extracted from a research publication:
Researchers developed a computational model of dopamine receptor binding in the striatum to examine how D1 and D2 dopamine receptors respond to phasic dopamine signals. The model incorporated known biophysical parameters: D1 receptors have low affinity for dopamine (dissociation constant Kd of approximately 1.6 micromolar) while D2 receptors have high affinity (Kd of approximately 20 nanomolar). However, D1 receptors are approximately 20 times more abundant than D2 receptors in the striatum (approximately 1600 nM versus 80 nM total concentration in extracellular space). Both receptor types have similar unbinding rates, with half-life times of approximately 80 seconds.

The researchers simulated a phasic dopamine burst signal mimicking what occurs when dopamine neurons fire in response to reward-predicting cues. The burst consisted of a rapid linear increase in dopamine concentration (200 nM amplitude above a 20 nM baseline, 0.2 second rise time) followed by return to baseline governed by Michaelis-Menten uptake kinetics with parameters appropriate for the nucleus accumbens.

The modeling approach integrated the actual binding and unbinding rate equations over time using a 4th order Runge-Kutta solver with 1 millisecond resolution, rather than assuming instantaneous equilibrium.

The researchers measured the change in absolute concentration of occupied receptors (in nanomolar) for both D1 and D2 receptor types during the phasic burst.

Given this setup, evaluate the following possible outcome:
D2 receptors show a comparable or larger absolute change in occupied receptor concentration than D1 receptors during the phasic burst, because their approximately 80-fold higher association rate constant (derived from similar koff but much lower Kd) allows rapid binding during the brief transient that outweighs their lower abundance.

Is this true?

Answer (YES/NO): YES